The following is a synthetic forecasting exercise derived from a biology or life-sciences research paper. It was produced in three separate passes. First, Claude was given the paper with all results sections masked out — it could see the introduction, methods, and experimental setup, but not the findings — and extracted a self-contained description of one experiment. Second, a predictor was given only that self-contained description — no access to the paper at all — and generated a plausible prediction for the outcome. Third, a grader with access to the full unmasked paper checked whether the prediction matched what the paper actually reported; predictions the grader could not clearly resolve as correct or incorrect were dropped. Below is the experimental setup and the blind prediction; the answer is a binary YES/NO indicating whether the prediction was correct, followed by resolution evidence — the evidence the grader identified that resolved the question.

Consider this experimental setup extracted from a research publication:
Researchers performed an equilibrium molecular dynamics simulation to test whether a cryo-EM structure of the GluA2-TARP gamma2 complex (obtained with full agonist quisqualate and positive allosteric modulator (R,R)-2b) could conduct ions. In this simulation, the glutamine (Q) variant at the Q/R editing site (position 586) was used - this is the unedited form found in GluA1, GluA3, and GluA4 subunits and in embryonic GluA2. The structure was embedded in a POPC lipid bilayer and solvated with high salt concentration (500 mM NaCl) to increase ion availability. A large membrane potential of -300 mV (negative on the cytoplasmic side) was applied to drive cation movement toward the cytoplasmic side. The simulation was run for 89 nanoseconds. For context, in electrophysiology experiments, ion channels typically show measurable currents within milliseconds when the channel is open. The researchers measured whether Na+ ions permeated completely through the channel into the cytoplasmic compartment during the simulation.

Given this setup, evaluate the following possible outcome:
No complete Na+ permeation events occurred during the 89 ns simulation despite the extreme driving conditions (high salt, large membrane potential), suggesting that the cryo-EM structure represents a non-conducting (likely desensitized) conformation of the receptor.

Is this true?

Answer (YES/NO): YES